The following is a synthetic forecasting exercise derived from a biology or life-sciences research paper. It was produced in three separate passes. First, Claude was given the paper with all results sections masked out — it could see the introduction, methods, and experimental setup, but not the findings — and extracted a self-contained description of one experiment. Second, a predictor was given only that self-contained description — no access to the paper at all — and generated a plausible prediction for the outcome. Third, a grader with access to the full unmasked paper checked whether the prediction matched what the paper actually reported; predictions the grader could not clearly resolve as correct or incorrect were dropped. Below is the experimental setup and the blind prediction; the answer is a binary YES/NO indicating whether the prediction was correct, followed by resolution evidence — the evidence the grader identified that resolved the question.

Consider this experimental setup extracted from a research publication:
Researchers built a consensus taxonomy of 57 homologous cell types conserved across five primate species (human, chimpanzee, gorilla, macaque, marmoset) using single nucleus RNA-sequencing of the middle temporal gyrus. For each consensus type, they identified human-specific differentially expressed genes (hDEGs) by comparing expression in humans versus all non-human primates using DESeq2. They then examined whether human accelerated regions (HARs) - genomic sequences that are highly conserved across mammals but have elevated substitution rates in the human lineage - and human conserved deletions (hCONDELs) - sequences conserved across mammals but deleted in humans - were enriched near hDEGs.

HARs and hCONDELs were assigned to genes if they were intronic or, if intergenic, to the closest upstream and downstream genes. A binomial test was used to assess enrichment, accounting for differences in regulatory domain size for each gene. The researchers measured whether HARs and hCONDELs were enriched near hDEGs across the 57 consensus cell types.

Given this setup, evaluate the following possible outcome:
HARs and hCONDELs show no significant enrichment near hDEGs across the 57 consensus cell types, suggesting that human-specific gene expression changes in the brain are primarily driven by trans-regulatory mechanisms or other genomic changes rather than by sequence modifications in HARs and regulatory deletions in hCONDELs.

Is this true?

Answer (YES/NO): NO